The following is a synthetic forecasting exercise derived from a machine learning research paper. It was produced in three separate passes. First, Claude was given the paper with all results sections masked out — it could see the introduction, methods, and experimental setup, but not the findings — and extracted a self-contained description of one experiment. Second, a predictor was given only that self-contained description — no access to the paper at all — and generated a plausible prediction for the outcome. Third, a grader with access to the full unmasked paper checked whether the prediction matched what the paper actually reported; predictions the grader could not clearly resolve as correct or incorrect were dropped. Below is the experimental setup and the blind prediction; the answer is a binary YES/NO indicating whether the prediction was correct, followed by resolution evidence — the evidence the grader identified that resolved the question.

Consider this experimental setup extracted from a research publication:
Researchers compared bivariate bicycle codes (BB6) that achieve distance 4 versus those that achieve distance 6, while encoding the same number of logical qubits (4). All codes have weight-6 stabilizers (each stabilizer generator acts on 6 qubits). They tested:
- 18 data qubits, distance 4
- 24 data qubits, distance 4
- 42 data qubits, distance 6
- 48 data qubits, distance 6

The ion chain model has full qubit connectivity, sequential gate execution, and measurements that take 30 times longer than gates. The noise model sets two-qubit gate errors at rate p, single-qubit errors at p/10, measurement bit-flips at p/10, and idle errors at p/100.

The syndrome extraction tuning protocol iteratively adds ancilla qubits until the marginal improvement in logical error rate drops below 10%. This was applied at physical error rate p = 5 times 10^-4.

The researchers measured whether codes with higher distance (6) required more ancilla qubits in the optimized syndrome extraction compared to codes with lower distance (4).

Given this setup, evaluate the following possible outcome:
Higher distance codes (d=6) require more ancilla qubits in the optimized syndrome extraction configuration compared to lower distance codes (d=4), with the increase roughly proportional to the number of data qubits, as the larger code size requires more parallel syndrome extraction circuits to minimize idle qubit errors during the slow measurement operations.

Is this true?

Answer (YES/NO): NO